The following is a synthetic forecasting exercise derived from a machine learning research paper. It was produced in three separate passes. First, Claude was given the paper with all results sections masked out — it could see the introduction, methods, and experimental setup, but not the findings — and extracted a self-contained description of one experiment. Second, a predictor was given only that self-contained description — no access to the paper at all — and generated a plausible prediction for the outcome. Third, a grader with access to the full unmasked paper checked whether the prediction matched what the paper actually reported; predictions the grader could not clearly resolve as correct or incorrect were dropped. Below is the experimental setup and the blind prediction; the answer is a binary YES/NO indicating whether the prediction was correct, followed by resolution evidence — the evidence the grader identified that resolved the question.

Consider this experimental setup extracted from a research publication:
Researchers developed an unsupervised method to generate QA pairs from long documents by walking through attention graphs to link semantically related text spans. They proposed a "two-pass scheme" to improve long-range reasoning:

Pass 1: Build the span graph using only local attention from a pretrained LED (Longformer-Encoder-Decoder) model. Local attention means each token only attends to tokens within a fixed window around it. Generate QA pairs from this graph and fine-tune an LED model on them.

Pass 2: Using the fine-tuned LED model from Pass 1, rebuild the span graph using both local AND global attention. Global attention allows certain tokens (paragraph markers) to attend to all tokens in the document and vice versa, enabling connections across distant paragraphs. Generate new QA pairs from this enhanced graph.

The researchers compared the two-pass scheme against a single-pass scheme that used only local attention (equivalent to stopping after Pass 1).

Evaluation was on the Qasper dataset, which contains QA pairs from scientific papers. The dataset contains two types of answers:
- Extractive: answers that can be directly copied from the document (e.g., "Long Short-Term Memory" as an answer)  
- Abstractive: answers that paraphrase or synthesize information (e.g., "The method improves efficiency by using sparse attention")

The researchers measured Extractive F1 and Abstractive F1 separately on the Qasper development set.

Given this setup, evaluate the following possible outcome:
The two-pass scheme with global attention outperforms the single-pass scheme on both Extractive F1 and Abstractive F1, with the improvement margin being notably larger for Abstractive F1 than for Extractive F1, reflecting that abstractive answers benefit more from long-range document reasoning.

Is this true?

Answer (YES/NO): NO